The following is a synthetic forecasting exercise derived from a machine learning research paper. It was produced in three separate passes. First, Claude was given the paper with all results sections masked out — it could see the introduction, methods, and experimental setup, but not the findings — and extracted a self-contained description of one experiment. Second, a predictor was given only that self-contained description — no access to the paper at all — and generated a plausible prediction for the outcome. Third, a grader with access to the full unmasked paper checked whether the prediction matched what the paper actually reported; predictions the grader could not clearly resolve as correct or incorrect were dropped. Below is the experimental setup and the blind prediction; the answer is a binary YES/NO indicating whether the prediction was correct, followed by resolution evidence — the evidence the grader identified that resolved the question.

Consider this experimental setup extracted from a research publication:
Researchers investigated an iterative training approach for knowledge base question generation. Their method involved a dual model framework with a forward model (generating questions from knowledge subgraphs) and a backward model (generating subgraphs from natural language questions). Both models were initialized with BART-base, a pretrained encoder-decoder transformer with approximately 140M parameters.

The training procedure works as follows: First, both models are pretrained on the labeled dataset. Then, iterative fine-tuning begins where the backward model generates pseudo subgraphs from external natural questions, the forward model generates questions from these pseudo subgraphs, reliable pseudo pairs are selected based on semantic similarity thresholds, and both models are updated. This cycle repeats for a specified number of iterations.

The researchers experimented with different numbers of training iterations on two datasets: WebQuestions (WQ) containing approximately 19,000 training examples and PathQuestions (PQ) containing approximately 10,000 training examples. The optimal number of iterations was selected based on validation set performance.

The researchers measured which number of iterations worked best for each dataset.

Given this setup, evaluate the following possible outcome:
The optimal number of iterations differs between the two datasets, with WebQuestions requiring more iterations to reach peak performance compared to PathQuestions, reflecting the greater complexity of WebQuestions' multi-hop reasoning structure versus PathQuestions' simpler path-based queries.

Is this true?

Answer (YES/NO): YES